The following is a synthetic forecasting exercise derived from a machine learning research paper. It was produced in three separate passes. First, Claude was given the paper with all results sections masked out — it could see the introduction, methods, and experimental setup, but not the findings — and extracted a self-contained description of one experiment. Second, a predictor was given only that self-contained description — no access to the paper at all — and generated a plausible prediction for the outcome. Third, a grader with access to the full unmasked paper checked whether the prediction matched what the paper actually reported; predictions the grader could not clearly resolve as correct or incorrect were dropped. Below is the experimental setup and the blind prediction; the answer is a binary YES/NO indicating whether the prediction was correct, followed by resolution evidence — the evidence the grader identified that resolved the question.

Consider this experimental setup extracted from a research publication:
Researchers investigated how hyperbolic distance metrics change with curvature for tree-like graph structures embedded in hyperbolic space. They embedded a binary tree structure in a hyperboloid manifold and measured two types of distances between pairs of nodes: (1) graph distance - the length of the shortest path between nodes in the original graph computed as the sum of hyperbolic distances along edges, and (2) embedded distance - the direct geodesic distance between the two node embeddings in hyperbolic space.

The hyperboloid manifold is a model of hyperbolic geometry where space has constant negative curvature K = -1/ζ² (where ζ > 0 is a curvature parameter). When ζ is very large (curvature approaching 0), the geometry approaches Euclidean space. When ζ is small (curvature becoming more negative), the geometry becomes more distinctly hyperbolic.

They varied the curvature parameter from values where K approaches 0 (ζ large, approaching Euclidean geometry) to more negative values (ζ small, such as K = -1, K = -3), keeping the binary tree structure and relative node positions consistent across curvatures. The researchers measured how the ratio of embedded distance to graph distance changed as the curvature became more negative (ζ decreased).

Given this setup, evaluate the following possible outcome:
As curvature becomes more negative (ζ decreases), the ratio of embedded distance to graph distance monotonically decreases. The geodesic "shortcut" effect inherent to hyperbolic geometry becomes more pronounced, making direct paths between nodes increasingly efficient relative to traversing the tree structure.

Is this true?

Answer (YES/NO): NO